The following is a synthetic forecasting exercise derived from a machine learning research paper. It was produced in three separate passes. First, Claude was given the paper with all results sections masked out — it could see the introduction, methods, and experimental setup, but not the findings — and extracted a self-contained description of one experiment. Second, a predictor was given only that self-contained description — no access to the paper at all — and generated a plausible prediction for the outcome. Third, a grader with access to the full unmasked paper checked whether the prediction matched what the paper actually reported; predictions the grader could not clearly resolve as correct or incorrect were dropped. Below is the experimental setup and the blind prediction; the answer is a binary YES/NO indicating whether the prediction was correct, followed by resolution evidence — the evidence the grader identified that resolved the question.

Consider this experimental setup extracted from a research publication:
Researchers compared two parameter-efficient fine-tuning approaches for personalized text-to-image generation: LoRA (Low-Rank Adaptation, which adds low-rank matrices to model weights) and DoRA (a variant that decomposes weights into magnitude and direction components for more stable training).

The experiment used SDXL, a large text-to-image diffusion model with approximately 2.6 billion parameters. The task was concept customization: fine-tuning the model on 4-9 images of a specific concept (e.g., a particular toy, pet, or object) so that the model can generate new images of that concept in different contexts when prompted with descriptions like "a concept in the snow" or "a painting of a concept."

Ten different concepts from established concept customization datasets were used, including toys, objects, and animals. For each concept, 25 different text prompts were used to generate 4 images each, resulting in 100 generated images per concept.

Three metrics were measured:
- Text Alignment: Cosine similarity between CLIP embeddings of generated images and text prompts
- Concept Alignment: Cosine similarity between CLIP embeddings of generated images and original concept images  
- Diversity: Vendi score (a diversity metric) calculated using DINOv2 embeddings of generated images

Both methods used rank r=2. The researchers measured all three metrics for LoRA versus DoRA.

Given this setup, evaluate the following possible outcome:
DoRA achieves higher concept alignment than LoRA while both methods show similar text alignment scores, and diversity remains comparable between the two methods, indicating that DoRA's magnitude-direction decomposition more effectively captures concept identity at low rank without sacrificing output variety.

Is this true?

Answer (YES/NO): NO